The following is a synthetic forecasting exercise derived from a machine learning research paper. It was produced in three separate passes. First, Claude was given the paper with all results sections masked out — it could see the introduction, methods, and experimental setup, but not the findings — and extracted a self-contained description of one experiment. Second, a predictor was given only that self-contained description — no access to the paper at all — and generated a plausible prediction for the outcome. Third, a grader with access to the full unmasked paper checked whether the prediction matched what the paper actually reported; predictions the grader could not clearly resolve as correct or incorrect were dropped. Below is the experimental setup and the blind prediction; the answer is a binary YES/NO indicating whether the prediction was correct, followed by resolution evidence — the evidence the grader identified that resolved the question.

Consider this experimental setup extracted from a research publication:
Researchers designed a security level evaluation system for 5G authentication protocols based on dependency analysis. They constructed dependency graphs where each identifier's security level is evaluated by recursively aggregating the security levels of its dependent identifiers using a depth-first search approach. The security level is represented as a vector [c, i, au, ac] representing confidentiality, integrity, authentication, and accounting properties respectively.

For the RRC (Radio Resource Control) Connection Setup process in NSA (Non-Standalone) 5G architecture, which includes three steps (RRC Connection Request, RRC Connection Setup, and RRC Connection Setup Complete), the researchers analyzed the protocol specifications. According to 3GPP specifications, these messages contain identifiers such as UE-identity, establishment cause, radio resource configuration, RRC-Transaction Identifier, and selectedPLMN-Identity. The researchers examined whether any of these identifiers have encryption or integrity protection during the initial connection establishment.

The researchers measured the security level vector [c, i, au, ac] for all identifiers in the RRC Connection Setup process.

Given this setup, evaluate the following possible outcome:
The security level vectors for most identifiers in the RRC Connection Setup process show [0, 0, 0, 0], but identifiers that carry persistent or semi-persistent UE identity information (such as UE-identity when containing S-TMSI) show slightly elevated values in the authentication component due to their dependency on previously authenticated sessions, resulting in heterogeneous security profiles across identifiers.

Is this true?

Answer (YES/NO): NO